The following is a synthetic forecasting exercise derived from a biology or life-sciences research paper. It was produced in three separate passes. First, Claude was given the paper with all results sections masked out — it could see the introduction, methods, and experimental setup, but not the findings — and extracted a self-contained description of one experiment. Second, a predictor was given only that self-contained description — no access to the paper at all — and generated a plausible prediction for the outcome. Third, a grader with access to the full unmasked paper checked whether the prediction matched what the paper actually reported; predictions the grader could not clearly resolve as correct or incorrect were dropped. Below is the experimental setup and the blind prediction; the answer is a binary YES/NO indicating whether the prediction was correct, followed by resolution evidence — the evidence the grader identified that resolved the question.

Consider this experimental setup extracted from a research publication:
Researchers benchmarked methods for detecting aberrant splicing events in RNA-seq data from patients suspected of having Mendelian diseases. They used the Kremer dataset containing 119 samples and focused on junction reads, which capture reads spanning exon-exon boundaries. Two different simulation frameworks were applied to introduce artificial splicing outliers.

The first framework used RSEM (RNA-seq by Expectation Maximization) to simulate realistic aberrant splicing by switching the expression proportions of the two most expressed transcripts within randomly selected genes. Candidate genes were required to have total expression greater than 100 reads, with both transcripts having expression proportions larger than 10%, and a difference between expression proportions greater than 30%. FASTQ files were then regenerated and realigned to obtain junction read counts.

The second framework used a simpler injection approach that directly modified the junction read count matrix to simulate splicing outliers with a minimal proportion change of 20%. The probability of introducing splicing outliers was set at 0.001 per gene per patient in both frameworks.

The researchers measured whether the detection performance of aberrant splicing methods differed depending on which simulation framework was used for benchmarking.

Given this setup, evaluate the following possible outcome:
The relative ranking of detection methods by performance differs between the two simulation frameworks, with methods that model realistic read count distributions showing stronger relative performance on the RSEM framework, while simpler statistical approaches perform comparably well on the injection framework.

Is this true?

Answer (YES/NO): NO